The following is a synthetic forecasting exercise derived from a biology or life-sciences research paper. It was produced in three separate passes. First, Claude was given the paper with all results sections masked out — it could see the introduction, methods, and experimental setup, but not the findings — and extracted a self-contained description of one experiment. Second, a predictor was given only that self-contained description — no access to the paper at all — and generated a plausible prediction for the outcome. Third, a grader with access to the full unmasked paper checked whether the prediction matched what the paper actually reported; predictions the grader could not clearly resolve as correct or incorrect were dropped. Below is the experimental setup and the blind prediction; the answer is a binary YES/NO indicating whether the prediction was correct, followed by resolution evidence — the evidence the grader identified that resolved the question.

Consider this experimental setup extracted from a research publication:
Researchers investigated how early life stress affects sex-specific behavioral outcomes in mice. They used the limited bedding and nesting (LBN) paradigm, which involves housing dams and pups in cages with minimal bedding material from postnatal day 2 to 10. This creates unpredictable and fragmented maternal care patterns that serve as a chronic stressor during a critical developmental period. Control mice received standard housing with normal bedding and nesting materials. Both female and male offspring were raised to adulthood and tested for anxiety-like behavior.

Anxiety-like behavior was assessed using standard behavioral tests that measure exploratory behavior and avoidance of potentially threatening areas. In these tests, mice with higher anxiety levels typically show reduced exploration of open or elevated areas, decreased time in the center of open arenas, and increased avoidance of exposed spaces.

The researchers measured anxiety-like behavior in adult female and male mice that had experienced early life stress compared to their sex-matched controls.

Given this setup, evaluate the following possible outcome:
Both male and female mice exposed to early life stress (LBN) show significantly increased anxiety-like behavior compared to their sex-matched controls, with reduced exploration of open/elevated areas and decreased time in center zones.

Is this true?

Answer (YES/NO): YES